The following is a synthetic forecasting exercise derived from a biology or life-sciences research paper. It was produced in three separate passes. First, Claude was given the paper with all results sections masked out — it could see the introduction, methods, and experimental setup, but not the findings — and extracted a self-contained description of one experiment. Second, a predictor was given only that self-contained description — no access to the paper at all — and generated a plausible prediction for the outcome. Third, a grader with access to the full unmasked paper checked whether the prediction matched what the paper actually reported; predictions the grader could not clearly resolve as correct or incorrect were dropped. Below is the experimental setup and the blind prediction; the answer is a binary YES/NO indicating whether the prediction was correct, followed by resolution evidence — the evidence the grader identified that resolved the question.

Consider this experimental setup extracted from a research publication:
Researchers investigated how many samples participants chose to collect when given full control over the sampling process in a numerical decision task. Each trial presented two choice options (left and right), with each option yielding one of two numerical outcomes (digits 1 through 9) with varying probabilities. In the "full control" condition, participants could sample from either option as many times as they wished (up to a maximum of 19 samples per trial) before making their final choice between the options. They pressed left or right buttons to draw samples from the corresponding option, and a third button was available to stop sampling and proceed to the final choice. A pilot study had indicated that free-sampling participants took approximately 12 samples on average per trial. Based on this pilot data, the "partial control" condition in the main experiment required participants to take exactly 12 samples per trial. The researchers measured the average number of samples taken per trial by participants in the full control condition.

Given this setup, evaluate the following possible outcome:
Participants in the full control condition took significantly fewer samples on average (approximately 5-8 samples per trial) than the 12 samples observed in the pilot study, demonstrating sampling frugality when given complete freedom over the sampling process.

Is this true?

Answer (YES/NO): NO